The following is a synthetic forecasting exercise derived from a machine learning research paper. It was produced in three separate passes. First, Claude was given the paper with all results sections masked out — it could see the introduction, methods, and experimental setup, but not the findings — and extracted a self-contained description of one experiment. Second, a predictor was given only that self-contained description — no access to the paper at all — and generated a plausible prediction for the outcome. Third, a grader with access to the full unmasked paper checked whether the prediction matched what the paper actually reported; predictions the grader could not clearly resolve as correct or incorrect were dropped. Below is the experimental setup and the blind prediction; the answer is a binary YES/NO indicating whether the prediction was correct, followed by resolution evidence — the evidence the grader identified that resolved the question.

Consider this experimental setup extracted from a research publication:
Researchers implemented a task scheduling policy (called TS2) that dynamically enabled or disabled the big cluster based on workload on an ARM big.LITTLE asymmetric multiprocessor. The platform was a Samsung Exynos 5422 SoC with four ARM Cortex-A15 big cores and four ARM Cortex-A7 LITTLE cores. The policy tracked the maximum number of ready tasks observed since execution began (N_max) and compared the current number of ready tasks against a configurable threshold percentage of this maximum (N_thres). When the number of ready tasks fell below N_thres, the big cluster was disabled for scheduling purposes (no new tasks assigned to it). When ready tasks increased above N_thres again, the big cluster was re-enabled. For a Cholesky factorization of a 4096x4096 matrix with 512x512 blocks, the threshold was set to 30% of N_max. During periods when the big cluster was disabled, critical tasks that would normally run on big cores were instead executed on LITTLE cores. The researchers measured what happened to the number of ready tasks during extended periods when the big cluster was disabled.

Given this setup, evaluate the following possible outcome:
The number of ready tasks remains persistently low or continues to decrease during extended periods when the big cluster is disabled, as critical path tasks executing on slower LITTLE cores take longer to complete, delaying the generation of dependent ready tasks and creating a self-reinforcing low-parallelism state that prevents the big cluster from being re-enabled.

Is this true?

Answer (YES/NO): NO